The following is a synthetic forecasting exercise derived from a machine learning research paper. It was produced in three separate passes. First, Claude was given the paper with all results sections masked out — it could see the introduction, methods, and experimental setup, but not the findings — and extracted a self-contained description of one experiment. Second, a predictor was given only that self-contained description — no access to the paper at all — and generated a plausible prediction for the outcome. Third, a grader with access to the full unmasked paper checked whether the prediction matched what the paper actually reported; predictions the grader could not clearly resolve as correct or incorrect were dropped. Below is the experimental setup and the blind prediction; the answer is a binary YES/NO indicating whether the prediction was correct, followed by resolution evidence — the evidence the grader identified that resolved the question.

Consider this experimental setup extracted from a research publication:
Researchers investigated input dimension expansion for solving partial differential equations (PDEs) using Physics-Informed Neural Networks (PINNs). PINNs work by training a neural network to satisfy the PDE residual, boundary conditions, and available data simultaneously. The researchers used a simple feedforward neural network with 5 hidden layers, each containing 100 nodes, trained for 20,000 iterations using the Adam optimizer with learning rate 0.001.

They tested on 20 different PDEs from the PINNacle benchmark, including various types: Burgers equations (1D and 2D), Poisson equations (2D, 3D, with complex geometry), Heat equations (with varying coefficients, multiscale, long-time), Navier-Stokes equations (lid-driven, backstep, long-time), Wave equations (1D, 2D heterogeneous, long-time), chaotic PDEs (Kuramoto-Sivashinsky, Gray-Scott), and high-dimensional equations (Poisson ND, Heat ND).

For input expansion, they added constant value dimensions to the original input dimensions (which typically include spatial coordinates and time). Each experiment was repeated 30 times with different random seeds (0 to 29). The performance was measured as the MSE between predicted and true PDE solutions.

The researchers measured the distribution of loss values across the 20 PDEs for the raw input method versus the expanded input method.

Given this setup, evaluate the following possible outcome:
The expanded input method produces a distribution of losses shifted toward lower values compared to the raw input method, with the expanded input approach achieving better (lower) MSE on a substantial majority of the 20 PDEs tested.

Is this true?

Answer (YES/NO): YES